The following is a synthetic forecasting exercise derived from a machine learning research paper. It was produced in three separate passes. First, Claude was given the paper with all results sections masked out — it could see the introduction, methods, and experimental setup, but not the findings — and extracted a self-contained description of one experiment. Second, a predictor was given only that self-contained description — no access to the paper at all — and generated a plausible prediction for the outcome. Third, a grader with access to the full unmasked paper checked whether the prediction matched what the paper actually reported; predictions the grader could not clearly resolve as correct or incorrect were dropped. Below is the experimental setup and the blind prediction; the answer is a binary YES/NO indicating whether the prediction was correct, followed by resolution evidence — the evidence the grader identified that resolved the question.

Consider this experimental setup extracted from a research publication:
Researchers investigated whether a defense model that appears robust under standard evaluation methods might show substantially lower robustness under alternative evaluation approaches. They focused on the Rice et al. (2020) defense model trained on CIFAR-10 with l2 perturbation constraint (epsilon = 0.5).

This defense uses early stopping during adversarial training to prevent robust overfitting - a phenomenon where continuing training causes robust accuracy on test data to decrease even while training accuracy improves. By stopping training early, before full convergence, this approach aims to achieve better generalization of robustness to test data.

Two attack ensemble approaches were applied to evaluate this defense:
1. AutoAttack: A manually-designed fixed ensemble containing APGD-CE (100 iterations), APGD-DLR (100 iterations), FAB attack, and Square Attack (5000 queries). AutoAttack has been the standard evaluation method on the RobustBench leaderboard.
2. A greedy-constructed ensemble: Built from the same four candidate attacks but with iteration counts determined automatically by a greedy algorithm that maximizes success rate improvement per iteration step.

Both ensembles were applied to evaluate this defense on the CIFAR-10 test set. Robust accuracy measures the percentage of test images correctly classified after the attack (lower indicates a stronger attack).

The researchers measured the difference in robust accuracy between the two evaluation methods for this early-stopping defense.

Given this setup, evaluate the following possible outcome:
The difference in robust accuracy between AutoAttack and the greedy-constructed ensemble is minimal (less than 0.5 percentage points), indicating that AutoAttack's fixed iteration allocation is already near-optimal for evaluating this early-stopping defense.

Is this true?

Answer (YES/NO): NO